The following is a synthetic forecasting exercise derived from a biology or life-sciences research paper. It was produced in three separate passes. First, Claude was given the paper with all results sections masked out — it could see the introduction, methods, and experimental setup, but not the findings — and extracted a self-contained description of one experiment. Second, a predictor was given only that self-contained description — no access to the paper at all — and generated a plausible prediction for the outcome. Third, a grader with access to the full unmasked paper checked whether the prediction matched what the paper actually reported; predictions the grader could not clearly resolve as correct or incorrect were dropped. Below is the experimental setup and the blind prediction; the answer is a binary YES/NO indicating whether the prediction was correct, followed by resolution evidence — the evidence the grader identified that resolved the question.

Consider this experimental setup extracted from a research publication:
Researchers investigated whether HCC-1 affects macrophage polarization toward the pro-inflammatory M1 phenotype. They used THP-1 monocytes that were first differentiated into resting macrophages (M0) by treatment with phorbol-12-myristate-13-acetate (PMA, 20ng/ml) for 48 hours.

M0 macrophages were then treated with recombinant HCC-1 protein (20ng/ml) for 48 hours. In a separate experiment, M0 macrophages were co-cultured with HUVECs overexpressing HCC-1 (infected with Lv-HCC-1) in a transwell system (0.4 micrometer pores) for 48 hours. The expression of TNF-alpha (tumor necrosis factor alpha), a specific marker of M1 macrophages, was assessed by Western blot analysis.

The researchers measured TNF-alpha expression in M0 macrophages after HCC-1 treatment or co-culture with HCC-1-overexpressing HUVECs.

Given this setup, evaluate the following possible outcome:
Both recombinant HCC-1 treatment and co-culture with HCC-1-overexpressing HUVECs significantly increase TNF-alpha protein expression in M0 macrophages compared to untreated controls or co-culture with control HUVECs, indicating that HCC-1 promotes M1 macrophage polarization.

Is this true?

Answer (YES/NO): YES